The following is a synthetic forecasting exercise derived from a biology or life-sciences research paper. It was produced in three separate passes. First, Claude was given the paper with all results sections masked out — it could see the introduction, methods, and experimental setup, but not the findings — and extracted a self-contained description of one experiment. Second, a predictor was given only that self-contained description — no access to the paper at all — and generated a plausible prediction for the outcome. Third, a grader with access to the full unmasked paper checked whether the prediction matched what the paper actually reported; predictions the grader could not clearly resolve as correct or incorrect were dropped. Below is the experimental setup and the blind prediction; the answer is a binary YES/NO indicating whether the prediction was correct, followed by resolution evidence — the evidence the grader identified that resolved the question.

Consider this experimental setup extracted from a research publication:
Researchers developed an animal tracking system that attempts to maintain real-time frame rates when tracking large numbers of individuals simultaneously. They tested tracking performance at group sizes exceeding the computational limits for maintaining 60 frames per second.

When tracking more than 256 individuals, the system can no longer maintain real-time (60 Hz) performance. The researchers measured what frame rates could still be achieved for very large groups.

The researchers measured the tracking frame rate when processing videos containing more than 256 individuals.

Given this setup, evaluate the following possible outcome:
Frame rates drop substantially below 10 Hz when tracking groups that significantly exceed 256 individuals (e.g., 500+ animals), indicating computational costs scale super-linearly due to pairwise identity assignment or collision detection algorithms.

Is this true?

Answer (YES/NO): NO